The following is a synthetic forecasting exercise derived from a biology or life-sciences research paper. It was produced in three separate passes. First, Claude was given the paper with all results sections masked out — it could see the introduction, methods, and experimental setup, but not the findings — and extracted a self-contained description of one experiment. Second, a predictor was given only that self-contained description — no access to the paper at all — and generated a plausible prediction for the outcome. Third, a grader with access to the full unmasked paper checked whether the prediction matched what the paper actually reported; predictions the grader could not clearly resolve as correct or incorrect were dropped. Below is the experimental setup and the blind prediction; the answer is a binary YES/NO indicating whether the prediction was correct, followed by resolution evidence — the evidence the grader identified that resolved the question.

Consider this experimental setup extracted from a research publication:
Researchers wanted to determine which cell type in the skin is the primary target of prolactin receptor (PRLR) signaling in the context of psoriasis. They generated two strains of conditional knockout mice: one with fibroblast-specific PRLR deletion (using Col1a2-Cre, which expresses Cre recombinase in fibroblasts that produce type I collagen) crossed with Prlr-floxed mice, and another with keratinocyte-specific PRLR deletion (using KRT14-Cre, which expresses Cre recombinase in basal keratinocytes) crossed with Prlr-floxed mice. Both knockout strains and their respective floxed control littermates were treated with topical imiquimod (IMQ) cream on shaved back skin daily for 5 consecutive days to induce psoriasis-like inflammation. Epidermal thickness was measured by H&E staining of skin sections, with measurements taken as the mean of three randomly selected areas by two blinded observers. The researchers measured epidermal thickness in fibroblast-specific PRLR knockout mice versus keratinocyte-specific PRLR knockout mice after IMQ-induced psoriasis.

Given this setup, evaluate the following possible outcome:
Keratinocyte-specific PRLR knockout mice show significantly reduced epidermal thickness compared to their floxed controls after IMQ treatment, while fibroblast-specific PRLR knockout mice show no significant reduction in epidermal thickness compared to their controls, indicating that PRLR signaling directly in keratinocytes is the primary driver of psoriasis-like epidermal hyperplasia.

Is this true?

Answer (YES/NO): NO